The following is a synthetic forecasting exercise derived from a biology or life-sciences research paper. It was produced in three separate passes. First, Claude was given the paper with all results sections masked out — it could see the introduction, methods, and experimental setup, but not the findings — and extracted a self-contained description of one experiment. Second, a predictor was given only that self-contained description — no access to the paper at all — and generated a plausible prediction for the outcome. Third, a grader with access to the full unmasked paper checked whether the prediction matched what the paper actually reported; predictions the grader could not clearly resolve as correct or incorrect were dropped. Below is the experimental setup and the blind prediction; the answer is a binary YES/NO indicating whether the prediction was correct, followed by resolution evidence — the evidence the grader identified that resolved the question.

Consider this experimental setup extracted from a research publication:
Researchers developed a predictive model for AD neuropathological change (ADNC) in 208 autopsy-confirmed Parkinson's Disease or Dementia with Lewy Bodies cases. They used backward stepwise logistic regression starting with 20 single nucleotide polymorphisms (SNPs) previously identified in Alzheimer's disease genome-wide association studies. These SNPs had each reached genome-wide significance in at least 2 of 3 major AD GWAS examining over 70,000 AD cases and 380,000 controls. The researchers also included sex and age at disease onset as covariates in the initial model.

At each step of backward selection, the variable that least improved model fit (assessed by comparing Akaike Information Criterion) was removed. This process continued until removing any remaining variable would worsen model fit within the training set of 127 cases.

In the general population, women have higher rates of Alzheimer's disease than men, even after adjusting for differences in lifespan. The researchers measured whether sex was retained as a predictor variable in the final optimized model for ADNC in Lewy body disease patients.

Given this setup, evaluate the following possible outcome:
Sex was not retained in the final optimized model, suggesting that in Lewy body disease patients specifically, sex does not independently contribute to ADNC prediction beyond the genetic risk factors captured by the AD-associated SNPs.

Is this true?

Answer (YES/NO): YES